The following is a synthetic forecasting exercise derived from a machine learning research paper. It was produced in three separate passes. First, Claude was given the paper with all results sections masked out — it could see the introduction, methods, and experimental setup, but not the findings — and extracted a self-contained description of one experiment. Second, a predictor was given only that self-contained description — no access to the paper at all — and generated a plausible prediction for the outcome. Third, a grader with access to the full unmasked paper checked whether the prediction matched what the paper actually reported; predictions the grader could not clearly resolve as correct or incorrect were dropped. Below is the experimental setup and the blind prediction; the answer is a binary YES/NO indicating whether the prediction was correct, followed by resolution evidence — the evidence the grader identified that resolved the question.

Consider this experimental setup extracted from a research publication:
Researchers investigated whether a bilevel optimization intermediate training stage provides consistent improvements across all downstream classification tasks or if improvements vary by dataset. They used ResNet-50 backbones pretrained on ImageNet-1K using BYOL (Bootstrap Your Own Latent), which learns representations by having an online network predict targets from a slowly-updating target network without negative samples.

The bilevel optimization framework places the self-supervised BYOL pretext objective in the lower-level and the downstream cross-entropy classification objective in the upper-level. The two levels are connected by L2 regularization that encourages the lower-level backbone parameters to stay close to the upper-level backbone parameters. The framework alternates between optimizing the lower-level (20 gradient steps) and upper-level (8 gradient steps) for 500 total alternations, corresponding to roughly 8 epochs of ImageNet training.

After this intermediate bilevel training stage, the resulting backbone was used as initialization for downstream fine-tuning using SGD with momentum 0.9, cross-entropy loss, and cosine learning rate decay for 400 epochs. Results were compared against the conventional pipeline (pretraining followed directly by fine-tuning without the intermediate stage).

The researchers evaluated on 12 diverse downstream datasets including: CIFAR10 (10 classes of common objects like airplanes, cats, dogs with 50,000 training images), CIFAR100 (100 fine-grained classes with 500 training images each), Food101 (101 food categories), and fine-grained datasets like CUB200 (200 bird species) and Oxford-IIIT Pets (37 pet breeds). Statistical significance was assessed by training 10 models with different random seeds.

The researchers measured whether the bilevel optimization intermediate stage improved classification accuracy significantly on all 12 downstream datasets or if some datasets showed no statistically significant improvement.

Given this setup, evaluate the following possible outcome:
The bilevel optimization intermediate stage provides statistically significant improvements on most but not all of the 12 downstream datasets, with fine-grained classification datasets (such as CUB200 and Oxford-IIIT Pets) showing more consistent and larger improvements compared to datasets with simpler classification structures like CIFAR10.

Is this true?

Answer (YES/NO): YES